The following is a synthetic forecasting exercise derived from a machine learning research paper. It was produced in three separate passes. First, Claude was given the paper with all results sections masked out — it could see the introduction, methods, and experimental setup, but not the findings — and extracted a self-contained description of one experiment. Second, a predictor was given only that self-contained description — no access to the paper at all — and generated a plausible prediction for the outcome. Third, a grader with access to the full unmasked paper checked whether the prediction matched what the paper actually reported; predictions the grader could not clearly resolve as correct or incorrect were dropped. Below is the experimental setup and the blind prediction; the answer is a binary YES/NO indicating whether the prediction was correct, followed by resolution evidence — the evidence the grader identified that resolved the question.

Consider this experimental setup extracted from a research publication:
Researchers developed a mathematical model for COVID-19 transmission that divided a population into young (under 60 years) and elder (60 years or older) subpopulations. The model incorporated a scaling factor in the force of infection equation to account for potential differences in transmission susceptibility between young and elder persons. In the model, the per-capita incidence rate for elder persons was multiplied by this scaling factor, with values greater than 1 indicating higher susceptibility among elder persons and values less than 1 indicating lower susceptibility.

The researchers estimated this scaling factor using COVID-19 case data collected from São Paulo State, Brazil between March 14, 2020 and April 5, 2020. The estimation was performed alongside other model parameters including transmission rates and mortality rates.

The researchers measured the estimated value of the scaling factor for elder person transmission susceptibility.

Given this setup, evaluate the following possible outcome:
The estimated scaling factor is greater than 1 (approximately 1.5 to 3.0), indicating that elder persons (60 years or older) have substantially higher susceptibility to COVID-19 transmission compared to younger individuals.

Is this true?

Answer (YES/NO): NO